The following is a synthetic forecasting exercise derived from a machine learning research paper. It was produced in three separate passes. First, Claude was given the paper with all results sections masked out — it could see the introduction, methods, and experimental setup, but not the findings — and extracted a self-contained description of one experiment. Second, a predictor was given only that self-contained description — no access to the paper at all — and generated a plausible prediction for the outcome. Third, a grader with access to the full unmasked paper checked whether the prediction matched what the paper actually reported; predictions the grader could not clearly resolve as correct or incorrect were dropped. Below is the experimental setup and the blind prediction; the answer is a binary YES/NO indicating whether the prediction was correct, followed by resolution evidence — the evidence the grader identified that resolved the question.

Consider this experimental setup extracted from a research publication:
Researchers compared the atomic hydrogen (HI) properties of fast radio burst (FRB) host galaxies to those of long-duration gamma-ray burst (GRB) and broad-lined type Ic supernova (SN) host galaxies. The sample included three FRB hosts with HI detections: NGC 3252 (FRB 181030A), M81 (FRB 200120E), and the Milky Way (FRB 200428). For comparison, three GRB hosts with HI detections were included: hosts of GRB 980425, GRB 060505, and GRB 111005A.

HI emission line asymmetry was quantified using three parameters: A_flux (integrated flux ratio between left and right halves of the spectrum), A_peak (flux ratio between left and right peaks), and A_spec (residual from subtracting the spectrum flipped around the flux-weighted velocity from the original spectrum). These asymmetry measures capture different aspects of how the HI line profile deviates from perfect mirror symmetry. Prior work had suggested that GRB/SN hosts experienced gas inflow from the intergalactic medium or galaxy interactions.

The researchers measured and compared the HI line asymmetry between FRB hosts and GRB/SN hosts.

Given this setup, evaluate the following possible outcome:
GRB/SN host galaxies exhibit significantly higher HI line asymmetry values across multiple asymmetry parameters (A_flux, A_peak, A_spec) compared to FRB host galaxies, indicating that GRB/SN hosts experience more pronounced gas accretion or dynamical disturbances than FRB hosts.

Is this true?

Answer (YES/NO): NO